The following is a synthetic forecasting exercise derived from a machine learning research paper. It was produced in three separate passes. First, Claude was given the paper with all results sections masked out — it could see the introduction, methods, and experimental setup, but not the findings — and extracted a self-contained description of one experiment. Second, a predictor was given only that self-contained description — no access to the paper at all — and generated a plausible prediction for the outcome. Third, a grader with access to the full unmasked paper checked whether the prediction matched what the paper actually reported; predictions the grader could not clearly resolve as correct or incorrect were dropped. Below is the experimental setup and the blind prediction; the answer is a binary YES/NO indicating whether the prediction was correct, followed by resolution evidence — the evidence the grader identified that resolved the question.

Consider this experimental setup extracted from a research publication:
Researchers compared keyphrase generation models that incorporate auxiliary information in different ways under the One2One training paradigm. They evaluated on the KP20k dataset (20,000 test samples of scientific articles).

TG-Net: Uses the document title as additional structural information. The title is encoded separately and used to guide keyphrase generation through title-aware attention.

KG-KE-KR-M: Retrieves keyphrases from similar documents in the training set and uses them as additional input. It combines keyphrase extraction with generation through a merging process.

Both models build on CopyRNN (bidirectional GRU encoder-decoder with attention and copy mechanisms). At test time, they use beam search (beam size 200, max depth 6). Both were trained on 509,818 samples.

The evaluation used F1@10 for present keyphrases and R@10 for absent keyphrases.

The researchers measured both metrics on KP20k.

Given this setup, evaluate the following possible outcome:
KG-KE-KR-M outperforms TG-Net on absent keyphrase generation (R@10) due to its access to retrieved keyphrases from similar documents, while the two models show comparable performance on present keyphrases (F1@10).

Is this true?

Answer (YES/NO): NO